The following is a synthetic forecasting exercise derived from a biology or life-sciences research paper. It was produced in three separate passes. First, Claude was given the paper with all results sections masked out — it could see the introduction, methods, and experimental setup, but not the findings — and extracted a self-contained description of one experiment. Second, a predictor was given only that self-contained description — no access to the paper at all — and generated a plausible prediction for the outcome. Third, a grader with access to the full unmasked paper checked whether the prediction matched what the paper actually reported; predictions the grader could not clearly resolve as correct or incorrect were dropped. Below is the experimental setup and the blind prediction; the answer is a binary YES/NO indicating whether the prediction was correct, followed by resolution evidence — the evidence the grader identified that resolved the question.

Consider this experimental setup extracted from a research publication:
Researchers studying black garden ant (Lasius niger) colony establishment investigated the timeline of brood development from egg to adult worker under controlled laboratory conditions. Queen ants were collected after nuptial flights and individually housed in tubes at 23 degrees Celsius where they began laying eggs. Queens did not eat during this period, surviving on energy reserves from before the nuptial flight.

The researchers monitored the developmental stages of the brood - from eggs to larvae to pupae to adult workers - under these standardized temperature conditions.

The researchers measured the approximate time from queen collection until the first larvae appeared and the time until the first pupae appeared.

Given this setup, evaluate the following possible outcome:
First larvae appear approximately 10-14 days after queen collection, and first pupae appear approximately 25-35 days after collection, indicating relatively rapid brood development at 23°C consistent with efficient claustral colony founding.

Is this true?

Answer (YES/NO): NO